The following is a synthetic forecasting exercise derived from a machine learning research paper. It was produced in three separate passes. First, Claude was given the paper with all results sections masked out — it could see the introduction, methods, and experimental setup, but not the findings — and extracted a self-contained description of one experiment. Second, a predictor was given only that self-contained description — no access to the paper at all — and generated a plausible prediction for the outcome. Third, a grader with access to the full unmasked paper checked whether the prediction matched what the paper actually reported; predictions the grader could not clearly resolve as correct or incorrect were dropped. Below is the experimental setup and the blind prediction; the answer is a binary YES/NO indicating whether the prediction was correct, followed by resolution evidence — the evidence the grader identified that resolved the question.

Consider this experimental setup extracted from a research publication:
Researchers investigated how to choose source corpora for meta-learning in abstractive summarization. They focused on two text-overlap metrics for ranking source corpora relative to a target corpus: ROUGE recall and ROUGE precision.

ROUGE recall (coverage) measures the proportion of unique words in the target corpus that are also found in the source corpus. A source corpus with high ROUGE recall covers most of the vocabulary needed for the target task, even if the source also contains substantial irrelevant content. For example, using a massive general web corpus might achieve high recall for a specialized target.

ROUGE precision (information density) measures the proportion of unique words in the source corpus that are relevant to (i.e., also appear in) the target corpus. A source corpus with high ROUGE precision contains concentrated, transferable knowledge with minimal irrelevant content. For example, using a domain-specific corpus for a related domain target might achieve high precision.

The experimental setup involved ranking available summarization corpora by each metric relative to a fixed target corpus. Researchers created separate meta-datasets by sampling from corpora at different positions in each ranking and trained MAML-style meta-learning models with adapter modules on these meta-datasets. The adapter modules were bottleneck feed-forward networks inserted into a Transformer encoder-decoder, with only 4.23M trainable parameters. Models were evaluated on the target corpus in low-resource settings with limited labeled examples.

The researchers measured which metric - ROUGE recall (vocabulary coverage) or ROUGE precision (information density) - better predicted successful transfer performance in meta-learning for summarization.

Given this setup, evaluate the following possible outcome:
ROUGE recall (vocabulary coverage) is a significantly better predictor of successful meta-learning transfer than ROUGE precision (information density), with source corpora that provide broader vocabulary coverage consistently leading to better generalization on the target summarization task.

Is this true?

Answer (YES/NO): NO